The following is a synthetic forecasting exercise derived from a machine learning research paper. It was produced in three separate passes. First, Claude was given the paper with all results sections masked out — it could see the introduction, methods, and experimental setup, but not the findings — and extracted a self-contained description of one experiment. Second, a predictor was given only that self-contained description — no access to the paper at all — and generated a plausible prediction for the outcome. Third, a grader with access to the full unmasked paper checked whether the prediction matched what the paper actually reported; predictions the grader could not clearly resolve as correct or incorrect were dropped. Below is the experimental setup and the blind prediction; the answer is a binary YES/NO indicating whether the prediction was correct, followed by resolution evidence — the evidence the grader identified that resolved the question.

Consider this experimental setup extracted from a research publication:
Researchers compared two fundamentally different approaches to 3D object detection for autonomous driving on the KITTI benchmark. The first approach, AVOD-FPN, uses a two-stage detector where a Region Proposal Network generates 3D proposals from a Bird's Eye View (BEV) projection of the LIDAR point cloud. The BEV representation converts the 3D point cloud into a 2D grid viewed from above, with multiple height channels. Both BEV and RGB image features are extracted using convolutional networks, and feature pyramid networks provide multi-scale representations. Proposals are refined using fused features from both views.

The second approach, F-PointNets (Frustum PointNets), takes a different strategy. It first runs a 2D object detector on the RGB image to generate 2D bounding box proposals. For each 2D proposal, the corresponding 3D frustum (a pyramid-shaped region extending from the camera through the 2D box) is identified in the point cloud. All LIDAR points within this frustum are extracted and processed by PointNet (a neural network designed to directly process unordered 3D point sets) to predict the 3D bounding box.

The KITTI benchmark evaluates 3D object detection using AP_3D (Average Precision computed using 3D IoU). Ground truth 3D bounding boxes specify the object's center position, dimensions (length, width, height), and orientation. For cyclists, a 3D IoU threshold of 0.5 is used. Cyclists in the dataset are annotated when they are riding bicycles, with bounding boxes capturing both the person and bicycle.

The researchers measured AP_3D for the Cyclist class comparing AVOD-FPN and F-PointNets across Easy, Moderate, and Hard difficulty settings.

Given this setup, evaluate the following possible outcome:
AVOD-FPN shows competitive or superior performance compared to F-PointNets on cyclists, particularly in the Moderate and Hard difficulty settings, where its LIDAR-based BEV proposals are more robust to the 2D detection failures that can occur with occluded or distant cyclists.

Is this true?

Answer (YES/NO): NO